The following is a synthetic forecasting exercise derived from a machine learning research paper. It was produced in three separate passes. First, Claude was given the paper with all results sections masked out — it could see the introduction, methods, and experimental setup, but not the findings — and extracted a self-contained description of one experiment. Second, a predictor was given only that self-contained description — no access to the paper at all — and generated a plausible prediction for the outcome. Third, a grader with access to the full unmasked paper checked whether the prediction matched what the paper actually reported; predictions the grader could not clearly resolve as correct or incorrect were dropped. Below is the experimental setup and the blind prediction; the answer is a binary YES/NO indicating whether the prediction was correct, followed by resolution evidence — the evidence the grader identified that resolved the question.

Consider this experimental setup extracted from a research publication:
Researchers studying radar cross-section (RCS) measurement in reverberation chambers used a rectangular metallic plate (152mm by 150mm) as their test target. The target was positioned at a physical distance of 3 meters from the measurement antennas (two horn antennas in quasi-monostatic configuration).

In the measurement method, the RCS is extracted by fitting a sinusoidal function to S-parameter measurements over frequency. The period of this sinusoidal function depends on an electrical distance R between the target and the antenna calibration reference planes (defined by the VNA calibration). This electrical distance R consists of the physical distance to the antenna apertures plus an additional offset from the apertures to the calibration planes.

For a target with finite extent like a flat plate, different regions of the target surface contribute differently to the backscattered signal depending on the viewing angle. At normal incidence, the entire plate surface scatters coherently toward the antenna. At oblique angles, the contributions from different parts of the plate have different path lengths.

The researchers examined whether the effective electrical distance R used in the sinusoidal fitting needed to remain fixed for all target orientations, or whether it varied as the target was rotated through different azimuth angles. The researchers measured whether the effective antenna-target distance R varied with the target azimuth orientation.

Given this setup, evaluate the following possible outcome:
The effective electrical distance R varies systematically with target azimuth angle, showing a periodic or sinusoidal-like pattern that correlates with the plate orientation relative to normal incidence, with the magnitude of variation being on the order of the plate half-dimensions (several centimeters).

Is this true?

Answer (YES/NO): NO